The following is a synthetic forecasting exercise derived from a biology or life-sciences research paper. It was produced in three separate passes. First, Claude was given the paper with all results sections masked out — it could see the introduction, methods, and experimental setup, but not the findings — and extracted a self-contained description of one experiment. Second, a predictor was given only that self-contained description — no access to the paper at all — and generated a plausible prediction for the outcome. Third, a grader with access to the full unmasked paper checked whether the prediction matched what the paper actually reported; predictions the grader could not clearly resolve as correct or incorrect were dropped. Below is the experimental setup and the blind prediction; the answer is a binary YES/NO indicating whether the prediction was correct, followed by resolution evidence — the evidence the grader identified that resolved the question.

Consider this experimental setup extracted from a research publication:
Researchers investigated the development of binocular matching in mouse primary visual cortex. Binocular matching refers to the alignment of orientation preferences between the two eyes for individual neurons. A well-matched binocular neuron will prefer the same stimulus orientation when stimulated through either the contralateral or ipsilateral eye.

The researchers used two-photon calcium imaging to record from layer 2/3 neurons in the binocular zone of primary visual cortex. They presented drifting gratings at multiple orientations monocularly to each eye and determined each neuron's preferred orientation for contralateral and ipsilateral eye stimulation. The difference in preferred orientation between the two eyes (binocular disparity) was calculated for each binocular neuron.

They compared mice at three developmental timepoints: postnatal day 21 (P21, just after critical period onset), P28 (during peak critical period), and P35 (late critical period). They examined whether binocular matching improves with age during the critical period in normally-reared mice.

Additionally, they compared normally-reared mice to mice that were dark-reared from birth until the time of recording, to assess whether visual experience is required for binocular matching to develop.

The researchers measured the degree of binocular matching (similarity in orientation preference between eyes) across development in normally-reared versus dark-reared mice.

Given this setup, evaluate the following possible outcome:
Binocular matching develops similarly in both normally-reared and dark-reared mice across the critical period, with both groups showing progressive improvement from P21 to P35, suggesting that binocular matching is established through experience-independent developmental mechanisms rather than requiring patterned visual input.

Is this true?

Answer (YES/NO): NO